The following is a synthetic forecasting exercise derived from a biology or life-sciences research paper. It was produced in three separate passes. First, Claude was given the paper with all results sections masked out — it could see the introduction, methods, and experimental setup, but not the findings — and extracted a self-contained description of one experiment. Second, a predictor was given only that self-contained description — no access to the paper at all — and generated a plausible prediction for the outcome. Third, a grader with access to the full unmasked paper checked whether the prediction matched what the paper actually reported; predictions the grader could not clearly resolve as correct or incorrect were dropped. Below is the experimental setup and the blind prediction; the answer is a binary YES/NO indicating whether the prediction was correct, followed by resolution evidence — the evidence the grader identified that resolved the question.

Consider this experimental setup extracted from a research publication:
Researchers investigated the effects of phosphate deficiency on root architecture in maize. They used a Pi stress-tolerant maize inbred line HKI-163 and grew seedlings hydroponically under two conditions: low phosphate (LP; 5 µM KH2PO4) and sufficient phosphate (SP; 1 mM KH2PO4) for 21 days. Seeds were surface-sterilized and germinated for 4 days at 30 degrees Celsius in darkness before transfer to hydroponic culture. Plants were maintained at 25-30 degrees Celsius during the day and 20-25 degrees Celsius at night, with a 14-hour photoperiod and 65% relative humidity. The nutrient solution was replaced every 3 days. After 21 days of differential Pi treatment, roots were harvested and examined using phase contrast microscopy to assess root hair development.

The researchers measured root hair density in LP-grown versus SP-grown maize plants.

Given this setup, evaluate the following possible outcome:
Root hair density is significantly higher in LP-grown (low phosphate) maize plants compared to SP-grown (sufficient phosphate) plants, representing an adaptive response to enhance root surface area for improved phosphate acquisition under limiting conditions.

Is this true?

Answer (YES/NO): YES